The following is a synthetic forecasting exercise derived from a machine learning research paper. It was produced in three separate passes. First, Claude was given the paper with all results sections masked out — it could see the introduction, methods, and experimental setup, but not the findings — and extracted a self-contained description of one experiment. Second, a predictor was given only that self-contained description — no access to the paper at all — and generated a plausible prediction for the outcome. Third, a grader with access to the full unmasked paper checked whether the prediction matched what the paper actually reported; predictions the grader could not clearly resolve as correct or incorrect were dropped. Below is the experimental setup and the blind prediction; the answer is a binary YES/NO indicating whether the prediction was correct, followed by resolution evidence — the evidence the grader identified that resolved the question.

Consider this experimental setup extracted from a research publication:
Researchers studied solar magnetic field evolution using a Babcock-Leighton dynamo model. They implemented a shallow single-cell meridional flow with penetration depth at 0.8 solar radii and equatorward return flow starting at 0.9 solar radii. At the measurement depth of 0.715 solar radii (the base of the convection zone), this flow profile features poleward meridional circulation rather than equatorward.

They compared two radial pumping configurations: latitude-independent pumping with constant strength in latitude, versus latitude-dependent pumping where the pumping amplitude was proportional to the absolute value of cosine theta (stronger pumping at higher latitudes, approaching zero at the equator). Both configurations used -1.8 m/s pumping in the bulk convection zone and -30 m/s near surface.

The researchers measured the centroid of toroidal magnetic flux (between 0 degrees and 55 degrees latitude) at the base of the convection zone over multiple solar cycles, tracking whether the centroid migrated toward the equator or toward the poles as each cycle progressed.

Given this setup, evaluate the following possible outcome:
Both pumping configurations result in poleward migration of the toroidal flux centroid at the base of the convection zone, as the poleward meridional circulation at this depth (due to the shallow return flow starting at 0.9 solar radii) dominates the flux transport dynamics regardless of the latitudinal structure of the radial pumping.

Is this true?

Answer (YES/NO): NO